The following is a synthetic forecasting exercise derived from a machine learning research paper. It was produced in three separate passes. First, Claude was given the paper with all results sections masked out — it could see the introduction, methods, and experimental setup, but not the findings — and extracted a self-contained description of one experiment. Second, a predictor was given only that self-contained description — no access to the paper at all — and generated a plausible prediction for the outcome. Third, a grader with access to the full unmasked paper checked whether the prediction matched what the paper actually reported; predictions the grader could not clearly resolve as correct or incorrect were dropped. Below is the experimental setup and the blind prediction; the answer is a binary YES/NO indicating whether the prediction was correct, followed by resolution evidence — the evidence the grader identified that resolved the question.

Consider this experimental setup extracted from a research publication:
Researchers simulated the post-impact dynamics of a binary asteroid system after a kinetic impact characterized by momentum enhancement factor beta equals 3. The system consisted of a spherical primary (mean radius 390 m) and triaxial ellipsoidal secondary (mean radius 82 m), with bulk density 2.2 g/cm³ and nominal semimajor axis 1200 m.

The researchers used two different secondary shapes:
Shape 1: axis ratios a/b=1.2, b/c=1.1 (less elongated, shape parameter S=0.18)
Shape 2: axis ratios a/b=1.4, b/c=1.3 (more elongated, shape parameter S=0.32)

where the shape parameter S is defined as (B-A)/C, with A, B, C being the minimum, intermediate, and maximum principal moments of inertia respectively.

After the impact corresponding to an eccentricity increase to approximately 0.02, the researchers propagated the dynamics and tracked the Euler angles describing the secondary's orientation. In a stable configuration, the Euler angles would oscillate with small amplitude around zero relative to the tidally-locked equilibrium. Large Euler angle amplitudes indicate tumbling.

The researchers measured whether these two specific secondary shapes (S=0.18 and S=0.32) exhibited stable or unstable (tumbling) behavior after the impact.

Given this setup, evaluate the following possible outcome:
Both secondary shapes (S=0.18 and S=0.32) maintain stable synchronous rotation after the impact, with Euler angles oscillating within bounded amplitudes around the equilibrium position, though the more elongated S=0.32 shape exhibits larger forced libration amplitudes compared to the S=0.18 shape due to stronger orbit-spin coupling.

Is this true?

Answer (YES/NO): NO